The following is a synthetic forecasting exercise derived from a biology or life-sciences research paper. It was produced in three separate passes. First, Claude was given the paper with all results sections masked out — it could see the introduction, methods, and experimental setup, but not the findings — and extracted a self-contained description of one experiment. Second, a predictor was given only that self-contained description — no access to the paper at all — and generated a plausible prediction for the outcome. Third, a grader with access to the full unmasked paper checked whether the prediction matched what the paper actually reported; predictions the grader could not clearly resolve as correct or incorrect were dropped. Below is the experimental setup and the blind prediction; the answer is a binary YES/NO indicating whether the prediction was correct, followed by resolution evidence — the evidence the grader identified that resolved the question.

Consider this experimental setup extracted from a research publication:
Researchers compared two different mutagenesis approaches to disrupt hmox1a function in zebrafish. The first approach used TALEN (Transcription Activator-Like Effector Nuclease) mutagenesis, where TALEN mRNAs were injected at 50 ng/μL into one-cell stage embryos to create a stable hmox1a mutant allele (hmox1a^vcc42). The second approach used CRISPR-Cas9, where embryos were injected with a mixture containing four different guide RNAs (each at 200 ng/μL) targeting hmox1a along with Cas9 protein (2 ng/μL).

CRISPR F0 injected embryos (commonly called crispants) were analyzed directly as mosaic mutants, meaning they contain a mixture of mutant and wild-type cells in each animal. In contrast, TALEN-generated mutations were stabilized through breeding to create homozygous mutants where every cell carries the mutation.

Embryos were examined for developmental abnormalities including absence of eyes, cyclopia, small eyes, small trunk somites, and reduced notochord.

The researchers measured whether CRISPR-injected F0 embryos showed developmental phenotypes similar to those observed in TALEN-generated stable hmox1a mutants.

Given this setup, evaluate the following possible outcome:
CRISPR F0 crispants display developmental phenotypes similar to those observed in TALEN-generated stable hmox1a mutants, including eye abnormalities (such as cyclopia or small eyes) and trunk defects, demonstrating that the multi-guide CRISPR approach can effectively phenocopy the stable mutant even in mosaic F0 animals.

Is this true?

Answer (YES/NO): YES